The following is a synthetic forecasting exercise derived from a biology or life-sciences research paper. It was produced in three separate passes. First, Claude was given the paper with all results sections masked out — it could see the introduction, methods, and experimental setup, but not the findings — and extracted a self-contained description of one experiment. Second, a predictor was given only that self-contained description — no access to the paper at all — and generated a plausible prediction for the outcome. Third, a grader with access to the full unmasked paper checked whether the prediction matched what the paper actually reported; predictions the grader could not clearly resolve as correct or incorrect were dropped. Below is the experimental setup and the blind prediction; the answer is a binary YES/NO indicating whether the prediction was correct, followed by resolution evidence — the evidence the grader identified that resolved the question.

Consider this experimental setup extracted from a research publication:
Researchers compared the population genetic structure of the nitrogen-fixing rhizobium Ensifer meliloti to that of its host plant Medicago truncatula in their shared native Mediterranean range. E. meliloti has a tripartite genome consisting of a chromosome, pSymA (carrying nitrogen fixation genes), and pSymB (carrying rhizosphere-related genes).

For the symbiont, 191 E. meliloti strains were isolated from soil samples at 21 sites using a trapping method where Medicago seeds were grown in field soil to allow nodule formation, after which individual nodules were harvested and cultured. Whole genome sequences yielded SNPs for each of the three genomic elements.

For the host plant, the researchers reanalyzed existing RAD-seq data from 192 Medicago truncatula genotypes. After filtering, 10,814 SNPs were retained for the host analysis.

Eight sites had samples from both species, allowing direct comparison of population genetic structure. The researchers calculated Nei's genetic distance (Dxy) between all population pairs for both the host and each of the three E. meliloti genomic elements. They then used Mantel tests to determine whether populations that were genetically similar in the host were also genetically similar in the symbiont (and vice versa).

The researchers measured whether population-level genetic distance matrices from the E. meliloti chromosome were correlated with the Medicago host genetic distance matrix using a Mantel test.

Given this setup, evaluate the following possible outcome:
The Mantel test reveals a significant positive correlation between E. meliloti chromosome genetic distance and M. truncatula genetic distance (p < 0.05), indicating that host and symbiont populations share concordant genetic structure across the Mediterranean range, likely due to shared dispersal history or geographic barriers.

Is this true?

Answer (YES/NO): NO